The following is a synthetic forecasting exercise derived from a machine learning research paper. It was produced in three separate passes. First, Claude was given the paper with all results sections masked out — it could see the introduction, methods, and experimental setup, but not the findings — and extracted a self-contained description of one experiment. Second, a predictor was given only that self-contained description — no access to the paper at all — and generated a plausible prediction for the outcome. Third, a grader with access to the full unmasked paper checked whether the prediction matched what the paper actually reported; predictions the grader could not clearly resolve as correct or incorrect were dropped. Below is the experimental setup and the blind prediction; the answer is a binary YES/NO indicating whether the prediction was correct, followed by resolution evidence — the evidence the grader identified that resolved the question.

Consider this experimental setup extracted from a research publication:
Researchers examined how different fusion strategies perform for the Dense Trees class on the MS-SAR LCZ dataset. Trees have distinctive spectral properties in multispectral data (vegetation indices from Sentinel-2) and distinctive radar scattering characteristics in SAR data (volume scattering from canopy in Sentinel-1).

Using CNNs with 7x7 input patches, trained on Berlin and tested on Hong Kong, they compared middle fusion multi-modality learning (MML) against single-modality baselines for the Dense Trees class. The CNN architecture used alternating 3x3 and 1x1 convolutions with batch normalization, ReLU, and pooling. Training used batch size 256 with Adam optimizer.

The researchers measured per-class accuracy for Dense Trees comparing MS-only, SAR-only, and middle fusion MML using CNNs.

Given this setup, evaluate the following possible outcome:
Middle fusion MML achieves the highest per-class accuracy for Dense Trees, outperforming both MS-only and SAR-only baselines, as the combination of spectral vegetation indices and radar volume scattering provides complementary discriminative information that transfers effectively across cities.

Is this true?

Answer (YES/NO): NO